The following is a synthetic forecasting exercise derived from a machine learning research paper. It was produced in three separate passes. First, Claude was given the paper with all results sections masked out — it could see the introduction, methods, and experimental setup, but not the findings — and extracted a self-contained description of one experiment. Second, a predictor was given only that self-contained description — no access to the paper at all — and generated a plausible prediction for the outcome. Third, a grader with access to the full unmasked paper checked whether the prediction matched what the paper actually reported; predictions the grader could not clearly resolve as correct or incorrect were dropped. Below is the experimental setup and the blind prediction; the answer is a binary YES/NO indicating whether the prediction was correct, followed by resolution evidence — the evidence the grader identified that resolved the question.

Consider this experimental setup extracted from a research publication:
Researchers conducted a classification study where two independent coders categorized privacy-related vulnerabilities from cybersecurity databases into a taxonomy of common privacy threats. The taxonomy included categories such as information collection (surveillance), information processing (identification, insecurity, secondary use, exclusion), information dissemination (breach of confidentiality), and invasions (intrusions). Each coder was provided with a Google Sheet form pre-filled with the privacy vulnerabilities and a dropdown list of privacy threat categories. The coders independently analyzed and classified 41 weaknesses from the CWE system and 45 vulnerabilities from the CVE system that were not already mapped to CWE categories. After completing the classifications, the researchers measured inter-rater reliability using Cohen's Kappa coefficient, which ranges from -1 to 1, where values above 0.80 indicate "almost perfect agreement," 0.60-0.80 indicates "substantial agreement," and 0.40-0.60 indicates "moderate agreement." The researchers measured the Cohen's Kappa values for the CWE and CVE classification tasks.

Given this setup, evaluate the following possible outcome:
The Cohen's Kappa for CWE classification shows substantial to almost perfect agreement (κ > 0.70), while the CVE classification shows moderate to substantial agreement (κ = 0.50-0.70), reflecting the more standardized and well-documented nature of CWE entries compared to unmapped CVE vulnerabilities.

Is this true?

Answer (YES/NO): NO